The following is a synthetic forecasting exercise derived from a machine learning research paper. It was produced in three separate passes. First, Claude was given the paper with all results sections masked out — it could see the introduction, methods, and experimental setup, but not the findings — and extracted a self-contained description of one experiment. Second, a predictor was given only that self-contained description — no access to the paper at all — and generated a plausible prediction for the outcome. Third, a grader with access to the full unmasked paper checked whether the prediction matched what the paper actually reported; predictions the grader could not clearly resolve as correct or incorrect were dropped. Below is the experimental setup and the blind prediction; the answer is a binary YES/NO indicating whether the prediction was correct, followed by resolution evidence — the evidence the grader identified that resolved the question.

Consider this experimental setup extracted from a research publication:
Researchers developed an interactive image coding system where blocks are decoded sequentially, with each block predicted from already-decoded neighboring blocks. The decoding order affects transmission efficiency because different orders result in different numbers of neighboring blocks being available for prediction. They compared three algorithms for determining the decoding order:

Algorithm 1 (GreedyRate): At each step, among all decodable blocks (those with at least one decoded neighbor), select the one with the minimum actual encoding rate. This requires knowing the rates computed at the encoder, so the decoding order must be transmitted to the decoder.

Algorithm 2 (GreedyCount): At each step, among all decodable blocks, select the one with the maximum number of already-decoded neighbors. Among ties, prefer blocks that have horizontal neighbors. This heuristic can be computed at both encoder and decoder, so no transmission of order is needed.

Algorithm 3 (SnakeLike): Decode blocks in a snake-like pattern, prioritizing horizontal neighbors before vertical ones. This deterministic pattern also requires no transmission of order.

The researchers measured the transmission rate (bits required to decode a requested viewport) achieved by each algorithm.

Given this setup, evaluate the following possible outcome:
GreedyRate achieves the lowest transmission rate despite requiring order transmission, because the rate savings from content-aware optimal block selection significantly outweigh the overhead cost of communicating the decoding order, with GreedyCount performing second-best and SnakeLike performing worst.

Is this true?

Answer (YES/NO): NO